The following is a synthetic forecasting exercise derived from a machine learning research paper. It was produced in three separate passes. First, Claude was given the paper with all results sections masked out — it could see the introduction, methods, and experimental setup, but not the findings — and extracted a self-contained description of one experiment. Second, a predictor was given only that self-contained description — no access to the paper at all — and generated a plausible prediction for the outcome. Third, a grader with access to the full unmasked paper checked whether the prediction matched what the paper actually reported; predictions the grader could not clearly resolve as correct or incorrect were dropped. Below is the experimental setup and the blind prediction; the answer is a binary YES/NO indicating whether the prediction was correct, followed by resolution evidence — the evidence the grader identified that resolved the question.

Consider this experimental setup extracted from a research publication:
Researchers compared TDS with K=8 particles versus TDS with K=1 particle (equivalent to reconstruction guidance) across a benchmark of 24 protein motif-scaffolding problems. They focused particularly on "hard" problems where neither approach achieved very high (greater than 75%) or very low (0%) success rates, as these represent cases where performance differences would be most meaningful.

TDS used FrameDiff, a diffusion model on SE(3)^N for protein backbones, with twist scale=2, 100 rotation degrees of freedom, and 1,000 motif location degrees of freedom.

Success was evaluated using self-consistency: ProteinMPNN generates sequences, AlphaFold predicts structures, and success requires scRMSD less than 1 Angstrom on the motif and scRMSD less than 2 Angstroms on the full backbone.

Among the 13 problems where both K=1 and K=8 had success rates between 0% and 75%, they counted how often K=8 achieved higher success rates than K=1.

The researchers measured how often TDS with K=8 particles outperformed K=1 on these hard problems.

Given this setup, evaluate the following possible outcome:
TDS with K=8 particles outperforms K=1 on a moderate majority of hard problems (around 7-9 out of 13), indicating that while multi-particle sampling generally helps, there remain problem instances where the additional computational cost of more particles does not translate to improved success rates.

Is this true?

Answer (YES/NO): NO